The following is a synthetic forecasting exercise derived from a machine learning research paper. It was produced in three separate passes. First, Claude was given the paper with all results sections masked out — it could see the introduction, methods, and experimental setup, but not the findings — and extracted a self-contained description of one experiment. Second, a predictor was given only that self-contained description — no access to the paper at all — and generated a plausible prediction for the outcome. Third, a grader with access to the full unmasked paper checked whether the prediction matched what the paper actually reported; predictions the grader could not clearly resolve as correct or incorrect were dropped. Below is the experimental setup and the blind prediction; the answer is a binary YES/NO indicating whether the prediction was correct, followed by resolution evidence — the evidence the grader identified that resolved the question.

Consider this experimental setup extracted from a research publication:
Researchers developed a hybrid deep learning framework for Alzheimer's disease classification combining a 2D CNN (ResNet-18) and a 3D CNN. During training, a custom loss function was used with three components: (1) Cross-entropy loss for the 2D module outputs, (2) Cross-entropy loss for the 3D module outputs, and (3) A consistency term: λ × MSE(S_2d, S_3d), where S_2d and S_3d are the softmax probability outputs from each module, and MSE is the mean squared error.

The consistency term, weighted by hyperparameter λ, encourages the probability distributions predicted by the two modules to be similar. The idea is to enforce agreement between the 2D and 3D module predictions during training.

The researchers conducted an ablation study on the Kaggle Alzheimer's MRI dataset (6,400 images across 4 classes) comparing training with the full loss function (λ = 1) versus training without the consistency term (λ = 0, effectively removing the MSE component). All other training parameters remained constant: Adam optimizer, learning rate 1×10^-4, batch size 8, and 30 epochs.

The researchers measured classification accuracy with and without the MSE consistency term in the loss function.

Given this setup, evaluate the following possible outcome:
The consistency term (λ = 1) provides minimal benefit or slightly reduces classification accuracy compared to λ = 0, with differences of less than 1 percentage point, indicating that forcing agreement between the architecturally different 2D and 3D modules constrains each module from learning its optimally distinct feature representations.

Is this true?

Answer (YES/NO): NO